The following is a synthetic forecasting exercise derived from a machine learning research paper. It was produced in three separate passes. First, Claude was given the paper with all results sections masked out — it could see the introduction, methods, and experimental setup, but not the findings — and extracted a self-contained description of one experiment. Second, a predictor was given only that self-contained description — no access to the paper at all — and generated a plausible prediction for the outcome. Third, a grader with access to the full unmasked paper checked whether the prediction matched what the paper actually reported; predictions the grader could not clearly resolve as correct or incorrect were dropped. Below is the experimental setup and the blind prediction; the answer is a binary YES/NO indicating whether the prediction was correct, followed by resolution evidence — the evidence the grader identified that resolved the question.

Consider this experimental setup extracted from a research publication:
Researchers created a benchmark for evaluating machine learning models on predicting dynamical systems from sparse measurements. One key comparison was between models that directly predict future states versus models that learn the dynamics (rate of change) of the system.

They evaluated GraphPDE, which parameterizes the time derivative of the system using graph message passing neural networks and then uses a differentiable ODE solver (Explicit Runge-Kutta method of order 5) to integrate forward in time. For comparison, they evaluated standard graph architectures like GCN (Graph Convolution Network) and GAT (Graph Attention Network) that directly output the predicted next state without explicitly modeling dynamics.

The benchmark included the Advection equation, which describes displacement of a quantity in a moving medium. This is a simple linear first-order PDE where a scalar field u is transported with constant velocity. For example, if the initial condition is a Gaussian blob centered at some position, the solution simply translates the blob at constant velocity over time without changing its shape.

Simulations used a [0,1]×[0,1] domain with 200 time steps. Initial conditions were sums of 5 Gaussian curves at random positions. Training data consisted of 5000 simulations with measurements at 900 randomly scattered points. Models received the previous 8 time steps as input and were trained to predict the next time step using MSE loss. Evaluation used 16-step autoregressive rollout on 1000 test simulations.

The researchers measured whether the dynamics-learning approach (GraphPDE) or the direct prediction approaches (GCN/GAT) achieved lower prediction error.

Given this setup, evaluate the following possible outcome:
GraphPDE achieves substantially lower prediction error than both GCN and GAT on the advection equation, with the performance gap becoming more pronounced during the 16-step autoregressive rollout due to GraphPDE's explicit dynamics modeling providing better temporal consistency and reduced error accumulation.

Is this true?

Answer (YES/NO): YES